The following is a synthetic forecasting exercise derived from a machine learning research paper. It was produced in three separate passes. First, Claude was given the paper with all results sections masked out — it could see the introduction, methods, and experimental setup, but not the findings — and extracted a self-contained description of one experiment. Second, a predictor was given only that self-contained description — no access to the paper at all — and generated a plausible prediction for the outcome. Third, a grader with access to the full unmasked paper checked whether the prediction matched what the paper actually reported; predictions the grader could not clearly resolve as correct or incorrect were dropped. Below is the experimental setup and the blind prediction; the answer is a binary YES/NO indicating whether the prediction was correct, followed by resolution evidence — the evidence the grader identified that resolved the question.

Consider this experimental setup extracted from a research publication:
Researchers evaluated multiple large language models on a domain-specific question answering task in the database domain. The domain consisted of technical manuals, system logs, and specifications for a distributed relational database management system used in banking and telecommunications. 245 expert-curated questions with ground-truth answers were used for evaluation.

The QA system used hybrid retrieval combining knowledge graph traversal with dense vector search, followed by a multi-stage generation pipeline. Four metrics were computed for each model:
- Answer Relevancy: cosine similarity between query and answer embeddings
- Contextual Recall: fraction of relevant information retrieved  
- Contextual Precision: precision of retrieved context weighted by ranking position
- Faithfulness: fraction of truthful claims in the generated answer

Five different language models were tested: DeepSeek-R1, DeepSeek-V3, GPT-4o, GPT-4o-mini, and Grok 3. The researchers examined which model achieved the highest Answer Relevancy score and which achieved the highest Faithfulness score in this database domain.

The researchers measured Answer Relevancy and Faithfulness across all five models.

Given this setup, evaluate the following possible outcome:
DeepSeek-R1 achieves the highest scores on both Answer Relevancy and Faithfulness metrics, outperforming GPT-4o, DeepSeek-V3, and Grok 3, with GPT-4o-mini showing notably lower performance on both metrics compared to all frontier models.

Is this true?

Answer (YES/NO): NO